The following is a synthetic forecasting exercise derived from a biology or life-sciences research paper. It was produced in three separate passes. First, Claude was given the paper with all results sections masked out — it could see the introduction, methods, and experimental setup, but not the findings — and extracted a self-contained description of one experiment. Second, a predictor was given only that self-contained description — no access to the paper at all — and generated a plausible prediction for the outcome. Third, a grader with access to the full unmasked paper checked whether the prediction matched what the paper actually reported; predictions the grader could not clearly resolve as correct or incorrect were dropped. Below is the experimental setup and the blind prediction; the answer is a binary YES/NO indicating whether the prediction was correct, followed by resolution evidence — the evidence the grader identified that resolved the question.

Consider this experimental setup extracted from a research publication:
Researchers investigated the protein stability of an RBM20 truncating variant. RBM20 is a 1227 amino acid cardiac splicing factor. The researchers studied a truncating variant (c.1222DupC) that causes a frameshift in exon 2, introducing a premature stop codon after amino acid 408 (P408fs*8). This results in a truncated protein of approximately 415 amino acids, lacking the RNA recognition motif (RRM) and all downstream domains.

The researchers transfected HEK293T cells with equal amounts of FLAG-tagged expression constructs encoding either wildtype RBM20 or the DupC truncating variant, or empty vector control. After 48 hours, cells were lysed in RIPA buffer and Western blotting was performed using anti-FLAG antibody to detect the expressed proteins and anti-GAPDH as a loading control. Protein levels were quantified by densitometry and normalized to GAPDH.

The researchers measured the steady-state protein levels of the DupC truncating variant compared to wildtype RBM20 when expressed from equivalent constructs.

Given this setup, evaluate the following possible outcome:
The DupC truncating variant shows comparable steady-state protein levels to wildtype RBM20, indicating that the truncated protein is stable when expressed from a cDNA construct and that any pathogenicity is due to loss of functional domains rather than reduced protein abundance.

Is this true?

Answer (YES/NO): NO